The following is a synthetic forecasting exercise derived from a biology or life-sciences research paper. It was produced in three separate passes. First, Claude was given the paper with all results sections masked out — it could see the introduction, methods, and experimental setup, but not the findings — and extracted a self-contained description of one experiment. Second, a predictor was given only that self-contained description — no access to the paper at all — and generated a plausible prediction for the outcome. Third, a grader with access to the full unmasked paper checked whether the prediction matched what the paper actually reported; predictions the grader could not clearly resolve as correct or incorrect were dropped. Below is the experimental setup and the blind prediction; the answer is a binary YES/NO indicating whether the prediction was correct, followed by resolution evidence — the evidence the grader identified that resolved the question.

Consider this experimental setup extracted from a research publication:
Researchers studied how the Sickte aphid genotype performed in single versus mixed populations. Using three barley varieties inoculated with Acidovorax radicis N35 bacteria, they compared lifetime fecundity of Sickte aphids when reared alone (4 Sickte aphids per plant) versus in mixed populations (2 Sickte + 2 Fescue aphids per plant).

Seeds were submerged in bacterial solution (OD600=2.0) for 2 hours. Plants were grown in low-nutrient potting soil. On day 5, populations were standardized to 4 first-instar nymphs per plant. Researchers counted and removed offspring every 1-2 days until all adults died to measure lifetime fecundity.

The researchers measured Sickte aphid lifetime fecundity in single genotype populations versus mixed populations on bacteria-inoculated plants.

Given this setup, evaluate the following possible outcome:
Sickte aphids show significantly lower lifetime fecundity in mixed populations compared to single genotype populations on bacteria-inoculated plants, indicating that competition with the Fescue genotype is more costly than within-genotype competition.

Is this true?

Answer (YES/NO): YES